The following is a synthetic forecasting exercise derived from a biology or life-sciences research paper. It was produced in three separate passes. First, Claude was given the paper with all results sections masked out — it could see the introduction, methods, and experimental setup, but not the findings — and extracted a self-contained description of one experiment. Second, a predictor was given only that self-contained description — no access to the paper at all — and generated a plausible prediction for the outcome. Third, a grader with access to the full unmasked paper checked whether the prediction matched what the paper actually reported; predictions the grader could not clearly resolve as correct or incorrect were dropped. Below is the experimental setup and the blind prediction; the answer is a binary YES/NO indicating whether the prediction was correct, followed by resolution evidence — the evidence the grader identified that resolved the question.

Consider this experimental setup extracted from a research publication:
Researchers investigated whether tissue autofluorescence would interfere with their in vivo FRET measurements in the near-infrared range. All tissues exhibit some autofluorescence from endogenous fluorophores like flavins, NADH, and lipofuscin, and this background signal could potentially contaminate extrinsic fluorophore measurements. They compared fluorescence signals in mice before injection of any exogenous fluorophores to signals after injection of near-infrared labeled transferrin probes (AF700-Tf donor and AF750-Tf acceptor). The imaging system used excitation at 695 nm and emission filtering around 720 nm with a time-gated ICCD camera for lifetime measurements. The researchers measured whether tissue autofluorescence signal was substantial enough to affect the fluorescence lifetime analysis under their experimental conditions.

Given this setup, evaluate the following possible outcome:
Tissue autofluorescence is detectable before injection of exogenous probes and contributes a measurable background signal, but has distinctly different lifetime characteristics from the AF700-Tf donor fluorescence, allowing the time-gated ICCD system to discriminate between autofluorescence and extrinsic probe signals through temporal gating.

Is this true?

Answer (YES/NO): NO